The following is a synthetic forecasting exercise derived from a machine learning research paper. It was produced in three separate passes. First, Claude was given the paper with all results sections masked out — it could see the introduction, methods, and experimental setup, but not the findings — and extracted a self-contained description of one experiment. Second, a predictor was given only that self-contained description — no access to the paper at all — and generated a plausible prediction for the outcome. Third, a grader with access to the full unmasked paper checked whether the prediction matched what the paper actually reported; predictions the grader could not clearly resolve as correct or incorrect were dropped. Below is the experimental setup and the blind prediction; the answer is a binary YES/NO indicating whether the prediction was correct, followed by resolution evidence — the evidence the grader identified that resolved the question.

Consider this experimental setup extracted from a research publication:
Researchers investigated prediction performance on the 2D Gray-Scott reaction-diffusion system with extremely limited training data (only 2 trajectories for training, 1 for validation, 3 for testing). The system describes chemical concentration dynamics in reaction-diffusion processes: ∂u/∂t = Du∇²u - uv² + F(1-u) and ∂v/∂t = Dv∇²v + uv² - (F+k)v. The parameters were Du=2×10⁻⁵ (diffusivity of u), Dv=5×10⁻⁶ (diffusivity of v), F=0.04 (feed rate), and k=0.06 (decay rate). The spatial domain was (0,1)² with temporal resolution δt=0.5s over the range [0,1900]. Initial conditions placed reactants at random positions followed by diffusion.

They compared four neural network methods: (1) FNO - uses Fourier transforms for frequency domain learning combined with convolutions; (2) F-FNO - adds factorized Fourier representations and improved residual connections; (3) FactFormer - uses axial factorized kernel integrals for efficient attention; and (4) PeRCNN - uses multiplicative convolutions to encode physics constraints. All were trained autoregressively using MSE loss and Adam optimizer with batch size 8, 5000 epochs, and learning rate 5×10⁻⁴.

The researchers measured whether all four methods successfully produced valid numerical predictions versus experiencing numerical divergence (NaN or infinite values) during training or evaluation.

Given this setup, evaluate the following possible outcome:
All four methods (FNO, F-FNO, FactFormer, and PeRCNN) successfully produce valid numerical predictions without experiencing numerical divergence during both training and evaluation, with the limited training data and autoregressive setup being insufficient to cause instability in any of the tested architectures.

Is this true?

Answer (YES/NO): NO